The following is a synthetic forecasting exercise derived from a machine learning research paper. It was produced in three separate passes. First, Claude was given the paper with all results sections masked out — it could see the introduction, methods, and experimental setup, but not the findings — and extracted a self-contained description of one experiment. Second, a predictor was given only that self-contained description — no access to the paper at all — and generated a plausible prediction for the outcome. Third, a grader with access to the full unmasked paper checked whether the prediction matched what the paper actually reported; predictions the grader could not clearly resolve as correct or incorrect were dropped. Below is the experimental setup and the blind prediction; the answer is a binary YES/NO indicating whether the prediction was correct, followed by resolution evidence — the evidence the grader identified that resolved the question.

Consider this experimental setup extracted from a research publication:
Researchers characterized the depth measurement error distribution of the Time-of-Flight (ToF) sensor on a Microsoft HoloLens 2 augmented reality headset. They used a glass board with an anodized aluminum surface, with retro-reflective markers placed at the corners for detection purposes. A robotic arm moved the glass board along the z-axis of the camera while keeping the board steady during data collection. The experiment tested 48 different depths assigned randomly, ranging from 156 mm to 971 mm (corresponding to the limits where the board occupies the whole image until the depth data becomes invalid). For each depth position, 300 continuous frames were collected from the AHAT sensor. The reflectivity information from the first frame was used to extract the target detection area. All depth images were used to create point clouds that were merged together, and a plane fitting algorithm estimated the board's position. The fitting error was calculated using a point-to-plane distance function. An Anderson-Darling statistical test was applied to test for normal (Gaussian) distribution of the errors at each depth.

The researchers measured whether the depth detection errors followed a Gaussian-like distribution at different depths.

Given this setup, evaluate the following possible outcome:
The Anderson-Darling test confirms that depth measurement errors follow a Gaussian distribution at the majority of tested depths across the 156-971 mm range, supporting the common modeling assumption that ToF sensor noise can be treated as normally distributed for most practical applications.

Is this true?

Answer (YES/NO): NO